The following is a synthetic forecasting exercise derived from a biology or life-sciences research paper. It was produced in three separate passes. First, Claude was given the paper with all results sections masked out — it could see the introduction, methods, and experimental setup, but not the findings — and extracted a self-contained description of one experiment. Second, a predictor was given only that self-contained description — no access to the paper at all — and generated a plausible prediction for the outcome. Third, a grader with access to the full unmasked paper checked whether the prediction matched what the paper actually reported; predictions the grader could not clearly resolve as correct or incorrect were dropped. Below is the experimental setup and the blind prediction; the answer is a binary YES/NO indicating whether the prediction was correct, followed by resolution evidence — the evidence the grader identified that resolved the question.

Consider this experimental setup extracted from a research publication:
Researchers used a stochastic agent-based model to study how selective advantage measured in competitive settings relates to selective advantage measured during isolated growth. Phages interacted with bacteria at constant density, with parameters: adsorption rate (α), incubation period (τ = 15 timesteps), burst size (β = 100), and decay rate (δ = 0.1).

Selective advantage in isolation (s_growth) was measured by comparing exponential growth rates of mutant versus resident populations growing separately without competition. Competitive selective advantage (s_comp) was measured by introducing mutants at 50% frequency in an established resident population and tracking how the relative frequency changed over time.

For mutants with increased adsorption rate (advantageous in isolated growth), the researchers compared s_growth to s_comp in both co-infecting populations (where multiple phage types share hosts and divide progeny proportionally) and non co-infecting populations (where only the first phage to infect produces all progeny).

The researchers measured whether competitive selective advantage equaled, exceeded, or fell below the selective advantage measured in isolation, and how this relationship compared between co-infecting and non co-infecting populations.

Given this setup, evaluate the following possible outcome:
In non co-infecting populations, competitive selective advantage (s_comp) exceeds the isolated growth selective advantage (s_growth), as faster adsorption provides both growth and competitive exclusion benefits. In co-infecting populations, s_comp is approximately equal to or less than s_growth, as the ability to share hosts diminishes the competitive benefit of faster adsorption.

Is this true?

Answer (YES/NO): NO